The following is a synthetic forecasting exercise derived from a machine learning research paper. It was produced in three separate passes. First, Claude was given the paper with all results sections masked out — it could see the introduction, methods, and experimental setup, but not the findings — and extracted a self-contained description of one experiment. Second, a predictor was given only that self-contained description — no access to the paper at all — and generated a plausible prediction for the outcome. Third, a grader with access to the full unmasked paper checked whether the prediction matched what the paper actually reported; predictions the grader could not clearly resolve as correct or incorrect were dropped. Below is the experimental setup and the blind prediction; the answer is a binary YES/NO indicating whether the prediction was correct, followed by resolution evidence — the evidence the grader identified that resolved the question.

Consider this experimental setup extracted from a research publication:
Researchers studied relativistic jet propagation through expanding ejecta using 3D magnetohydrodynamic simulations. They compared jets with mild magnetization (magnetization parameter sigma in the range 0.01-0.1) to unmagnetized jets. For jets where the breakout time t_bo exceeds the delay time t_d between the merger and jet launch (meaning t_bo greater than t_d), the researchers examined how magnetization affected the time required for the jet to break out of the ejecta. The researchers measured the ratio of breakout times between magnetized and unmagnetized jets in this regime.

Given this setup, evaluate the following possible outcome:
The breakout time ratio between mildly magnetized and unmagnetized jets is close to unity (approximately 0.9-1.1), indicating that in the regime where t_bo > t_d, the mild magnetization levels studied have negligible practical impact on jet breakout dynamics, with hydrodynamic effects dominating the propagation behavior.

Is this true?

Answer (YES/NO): NO